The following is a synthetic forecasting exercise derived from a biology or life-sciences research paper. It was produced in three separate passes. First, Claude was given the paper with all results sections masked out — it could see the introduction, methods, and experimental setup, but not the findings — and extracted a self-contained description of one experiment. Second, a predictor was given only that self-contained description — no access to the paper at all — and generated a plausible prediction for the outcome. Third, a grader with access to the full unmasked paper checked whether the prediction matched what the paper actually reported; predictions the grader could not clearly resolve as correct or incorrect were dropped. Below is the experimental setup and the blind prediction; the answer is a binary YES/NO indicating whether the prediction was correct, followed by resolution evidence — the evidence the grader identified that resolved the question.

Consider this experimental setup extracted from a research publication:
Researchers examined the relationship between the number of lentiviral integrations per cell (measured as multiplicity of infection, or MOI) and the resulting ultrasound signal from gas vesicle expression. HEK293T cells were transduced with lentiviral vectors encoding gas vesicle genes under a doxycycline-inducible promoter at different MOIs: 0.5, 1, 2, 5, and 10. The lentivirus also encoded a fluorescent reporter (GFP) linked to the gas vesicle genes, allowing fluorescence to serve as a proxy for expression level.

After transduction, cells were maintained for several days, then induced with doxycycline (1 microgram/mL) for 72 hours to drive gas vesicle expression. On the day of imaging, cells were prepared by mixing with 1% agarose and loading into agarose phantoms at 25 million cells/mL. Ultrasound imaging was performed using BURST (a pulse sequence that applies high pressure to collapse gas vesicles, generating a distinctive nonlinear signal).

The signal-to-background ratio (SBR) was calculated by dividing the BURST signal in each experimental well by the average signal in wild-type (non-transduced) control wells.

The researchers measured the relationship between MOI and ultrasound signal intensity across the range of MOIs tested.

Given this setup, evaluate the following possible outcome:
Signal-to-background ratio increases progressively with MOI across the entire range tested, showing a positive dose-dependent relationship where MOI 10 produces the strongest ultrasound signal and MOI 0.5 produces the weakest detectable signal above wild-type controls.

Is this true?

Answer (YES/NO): NO